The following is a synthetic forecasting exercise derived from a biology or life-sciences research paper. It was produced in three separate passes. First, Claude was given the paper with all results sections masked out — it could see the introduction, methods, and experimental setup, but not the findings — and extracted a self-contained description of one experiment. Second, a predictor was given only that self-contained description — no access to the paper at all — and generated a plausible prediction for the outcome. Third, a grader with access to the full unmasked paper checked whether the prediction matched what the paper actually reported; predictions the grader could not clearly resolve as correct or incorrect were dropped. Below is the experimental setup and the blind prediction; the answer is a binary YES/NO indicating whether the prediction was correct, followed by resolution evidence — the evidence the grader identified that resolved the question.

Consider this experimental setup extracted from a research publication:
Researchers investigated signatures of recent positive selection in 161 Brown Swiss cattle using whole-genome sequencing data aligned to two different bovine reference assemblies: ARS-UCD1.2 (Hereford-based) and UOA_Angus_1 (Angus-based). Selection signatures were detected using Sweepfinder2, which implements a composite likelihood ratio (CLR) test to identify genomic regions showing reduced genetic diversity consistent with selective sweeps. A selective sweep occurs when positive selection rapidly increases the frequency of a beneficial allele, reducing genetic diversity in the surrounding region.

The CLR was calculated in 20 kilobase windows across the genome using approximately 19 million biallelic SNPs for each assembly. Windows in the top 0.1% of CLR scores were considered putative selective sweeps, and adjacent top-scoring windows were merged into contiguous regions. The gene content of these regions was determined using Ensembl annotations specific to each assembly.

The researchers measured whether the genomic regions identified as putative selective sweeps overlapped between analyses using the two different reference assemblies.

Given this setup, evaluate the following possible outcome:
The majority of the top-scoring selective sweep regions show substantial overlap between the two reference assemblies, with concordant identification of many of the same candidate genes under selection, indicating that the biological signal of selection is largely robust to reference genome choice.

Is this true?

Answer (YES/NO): NO